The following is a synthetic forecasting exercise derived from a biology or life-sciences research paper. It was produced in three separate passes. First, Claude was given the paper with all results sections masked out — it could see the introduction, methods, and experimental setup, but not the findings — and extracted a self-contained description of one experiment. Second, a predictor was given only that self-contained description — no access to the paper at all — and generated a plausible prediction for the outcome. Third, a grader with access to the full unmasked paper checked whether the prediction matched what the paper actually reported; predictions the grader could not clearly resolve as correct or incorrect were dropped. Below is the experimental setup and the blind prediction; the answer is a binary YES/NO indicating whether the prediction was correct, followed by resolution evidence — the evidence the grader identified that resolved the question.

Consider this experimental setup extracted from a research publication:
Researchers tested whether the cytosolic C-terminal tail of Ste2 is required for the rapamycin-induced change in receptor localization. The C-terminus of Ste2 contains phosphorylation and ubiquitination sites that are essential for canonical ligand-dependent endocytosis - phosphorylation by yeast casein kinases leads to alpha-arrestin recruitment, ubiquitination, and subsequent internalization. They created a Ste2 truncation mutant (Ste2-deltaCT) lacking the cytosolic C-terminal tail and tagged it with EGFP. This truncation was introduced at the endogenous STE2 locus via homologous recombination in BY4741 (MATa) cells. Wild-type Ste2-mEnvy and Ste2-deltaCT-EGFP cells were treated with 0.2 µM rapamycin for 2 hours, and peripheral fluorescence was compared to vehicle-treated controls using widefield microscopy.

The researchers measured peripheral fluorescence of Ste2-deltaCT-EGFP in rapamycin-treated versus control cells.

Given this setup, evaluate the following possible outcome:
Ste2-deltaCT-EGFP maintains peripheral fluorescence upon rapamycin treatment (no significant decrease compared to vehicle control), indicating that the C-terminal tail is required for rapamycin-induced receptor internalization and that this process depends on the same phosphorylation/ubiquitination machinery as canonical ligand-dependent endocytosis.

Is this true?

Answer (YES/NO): YES